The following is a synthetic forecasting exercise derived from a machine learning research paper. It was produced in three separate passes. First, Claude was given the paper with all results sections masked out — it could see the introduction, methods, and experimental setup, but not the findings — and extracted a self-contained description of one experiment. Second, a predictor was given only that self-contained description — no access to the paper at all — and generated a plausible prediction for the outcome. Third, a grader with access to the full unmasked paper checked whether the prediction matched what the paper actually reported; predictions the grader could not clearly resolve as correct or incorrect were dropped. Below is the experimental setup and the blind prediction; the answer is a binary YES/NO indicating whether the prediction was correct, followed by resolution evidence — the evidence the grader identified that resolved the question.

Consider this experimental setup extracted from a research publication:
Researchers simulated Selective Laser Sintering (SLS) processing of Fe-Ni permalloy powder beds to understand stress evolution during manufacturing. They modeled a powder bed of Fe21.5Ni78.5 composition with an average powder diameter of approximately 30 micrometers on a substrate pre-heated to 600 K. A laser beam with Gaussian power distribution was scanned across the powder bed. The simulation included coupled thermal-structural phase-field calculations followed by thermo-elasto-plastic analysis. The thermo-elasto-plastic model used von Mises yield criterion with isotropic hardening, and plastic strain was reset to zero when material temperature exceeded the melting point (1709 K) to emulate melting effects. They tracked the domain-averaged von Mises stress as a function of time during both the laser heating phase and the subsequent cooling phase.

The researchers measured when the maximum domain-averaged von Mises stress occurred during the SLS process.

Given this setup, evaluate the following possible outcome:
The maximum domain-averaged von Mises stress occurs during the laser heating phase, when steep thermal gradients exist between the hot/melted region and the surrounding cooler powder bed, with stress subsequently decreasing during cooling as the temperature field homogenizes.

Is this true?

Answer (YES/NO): NO